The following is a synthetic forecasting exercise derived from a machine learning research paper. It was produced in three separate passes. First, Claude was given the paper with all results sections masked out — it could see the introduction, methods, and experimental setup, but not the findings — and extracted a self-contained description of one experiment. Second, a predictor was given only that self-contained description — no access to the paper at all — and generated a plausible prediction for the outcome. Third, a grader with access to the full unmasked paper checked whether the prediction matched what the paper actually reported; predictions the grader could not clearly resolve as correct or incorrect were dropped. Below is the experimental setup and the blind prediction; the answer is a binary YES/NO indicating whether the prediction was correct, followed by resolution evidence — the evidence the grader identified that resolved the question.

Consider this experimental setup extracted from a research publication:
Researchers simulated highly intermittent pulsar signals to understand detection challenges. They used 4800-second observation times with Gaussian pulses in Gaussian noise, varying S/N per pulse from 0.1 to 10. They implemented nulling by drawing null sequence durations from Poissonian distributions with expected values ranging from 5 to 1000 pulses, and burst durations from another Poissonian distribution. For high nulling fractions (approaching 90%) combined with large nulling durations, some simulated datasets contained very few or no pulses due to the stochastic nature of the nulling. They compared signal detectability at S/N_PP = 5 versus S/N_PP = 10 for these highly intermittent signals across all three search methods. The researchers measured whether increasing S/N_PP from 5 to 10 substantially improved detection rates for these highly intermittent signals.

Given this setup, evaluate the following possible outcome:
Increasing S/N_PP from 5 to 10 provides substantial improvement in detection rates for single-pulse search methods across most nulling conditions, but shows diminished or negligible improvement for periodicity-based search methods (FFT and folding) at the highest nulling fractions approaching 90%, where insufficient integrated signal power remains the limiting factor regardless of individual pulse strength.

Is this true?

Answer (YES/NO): NO